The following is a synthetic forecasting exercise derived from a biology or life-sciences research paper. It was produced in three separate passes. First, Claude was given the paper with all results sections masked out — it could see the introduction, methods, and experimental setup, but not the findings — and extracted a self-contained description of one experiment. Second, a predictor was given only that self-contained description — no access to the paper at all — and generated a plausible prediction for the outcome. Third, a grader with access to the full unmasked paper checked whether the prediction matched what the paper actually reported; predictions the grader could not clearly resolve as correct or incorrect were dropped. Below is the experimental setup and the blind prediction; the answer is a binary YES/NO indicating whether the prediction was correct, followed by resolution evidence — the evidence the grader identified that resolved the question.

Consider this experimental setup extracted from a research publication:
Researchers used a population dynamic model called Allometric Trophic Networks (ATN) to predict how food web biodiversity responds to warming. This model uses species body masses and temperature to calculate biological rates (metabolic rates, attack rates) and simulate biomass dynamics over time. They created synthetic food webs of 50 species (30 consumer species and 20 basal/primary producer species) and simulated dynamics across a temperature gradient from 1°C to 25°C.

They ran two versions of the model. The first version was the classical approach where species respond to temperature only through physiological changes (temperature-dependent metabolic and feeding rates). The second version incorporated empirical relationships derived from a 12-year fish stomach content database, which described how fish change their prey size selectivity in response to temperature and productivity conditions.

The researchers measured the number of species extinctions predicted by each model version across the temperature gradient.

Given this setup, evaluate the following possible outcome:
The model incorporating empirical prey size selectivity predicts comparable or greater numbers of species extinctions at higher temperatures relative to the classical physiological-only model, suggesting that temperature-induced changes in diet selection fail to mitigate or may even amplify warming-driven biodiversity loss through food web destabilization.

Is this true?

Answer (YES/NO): YES